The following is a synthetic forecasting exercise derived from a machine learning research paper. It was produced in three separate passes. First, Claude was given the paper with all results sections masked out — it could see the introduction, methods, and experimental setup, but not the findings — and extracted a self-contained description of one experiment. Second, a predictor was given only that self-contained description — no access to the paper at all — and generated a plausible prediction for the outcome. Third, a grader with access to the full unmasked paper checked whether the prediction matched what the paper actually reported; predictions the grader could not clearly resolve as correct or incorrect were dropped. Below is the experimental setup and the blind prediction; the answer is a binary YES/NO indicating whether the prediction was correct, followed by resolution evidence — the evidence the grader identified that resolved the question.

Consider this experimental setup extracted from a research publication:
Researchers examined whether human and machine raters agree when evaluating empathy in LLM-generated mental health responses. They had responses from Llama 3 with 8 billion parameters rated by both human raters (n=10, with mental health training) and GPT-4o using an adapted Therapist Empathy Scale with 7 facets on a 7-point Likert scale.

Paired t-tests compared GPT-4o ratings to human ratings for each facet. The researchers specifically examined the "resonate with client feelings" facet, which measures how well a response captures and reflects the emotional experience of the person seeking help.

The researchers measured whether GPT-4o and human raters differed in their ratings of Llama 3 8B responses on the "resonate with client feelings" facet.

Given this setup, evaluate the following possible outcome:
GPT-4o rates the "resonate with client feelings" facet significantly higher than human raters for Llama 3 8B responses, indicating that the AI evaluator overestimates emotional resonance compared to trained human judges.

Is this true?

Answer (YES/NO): NO